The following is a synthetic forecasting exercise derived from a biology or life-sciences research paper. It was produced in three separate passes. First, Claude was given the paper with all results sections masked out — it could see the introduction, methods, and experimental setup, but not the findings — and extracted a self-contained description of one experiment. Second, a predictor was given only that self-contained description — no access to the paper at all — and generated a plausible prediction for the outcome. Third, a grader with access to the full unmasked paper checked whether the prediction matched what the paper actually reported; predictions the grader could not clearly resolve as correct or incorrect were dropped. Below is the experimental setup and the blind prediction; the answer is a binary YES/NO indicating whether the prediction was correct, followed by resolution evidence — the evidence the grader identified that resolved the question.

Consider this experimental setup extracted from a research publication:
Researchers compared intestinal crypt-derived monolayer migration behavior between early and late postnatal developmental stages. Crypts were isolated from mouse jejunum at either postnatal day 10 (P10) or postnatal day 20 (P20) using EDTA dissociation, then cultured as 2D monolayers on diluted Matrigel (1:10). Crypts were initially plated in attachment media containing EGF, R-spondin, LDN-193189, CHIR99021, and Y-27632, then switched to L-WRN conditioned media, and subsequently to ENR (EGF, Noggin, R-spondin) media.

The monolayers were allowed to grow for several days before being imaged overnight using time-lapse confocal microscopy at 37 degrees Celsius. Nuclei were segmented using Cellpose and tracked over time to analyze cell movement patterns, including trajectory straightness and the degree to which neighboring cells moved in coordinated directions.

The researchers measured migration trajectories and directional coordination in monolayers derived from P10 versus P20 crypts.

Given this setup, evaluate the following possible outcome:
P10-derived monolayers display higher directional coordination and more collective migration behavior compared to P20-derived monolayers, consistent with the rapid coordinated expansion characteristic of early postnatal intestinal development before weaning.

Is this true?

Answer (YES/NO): NO